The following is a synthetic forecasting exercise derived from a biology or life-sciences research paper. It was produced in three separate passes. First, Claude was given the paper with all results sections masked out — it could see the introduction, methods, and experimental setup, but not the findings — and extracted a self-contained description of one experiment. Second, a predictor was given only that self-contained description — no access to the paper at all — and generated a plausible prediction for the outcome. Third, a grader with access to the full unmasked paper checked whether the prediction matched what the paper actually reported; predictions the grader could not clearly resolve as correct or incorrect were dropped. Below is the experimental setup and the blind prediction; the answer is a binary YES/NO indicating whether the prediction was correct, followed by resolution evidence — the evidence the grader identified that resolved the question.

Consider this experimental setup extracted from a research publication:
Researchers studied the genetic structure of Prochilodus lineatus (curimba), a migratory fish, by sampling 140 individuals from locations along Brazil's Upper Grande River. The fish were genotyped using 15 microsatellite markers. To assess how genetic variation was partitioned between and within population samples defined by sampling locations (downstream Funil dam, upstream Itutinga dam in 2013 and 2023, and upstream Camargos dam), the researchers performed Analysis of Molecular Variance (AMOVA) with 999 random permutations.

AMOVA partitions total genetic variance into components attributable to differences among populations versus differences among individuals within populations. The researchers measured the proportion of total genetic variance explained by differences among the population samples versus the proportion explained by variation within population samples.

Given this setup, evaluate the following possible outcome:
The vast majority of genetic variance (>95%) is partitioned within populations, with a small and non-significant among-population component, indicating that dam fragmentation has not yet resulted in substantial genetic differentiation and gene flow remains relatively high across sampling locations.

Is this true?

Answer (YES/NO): NO